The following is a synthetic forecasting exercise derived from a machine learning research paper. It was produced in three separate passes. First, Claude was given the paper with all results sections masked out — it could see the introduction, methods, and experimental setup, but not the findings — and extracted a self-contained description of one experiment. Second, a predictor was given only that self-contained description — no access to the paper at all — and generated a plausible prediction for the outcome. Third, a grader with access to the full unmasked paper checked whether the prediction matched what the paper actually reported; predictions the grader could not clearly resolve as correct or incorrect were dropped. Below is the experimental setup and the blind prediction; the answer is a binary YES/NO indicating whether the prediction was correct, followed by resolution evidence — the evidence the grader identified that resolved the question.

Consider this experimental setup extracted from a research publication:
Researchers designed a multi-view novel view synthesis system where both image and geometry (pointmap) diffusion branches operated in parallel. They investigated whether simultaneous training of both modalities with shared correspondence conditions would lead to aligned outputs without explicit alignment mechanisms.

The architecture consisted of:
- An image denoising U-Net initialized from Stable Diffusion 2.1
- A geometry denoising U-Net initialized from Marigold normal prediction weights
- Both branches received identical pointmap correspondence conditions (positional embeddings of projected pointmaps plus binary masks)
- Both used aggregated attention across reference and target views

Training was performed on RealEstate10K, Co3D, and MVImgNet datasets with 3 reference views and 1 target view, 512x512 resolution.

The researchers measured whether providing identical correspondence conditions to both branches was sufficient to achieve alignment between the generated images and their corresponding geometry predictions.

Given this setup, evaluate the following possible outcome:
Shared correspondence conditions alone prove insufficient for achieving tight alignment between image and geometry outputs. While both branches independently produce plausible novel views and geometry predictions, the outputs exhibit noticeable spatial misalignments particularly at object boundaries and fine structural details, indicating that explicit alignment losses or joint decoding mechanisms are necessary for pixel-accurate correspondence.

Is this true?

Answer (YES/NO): YES